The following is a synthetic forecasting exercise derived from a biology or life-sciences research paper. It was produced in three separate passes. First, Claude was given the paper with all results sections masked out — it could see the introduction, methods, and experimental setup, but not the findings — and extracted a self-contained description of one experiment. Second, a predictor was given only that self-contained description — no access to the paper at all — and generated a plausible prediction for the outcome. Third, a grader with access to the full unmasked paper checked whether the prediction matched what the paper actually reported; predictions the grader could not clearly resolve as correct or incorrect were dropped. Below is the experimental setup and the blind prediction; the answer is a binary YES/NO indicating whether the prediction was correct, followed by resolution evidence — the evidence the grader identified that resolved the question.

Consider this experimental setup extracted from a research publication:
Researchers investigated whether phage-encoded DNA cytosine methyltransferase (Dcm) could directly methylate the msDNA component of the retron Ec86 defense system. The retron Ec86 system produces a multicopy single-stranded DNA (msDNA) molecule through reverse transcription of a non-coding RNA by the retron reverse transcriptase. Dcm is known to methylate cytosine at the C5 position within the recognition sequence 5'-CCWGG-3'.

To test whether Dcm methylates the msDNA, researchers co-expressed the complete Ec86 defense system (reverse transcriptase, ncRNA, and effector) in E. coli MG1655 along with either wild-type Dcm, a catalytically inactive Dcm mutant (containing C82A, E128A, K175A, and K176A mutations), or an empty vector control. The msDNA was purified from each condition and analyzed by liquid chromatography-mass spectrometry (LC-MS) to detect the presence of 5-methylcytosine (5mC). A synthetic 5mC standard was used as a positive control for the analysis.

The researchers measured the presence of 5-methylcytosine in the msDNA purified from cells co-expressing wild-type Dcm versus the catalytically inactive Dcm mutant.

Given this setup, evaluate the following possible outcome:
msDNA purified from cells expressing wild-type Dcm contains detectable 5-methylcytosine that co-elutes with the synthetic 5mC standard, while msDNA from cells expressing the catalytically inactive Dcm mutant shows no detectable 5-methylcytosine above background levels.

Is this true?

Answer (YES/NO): YES